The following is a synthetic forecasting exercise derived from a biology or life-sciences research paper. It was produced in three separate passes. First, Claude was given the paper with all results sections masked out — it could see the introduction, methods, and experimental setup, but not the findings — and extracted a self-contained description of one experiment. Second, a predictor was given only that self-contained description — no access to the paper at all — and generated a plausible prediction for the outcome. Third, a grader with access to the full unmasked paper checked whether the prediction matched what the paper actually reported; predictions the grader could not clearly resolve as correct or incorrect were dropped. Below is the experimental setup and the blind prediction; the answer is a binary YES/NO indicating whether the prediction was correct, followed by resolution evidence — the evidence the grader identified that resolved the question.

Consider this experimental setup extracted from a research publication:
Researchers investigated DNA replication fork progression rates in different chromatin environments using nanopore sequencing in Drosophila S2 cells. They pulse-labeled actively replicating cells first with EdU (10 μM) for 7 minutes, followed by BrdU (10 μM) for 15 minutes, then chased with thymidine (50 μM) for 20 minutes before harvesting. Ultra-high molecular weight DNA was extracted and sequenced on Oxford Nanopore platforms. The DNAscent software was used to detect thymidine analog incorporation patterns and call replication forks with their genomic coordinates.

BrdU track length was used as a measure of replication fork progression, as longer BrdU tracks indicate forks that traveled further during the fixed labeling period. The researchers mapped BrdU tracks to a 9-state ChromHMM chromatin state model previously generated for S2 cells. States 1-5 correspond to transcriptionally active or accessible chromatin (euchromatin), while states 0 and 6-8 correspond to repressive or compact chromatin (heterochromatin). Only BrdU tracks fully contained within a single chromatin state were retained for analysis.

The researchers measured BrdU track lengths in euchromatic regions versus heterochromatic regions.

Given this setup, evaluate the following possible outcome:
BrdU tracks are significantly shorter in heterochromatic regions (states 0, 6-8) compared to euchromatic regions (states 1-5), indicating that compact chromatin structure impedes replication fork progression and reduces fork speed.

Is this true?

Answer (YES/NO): NO